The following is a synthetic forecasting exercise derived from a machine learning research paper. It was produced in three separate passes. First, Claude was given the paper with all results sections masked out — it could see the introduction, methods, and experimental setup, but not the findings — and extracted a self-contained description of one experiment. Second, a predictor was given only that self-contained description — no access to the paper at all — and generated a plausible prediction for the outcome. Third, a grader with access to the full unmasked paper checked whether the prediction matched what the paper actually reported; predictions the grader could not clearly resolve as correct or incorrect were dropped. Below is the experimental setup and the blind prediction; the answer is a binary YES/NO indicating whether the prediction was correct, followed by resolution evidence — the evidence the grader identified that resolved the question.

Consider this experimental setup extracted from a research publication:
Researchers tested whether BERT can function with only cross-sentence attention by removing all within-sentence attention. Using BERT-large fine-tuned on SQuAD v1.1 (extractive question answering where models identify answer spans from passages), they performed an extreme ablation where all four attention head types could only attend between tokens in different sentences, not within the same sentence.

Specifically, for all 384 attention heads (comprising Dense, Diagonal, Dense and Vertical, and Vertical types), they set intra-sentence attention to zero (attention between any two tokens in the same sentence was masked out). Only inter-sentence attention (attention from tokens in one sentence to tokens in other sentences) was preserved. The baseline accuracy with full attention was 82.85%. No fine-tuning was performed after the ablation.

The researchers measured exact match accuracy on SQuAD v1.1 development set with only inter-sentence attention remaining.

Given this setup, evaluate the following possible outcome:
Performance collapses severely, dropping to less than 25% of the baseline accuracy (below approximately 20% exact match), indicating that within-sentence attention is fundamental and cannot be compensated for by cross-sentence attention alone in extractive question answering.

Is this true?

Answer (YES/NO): YES